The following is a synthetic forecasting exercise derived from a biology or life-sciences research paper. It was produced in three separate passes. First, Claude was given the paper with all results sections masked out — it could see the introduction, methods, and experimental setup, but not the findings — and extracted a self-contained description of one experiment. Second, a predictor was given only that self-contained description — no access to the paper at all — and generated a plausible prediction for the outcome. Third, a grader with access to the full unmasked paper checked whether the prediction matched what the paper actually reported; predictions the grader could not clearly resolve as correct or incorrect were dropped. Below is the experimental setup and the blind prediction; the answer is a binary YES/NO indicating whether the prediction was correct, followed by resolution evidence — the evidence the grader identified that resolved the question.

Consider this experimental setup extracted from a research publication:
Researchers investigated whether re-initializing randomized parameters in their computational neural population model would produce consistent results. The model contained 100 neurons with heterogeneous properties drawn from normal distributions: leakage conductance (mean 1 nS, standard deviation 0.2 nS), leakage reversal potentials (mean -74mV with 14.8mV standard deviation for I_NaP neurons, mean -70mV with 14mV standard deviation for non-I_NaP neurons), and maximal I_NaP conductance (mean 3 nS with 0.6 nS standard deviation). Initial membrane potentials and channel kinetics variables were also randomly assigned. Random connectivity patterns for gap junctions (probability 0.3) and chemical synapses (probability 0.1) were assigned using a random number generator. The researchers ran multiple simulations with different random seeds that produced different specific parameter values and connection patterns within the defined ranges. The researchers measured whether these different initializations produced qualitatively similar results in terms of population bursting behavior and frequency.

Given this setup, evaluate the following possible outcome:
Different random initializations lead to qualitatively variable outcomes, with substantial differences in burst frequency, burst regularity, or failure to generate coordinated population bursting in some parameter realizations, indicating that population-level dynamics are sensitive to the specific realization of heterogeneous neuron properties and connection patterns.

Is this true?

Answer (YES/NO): NO